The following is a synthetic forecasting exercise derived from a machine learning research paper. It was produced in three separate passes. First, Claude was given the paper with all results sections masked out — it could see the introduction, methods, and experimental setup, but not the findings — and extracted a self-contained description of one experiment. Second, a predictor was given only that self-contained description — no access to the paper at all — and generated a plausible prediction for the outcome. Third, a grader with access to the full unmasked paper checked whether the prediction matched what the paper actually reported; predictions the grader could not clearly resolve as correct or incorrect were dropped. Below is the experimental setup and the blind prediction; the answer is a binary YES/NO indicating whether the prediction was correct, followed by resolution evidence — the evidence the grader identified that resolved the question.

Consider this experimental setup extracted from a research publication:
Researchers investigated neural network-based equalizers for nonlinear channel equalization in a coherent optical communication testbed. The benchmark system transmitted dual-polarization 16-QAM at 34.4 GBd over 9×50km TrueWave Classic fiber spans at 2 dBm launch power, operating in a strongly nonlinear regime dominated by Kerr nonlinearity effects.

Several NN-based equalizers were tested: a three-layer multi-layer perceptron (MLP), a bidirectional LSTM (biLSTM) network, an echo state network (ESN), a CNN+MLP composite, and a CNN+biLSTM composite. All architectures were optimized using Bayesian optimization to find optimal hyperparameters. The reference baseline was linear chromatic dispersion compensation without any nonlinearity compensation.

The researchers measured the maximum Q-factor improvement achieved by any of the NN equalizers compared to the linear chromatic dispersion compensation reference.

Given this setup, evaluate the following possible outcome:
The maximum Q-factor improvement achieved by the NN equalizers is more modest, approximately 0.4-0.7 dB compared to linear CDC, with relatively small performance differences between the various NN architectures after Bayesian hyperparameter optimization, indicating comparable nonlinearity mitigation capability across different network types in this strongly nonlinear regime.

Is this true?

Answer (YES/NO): NO